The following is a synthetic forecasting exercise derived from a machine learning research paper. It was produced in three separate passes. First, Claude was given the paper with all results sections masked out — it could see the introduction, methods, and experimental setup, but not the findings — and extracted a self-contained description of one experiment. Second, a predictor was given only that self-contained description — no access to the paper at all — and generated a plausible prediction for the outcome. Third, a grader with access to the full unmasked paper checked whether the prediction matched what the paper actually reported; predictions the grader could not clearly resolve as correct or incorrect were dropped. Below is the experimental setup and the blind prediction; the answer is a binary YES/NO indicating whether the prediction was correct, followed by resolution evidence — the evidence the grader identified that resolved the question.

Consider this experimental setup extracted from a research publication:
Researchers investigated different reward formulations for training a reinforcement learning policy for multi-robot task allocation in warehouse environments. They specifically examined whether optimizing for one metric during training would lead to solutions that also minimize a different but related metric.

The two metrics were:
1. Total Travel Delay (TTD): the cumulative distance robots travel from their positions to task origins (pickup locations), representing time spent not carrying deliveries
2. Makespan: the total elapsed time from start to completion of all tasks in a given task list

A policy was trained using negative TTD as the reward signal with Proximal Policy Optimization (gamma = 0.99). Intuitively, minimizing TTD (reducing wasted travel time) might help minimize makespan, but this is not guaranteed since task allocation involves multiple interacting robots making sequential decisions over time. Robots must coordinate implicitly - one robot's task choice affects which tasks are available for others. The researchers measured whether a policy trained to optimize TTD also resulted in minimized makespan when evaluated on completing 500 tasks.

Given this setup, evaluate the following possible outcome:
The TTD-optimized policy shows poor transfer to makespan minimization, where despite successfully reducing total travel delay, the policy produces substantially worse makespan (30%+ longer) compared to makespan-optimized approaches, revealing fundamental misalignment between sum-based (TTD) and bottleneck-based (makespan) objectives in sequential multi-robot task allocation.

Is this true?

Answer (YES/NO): NO